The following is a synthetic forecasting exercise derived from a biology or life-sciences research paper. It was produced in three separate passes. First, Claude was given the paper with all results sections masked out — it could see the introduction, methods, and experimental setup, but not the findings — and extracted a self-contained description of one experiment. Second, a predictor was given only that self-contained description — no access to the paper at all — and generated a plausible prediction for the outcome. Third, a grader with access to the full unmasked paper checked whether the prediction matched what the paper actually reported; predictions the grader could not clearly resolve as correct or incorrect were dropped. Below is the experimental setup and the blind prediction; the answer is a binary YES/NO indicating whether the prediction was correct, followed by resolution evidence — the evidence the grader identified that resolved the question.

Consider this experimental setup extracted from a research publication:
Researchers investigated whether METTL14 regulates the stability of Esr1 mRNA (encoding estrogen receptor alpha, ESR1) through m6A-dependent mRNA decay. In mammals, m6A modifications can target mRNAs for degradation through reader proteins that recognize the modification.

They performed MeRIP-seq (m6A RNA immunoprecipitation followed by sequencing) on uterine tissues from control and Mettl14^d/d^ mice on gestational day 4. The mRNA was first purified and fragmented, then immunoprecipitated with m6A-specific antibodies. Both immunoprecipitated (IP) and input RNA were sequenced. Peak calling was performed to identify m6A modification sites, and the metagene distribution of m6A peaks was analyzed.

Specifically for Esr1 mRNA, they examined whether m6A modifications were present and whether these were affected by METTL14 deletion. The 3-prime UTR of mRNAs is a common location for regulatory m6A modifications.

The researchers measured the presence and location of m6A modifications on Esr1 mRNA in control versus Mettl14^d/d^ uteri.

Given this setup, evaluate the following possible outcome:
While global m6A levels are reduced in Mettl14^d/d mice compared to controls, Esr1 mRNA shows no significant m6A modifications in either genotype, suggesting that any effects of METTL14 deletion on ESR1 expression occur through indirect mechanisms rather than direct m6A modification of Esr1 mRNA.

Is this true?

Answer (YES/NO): NO